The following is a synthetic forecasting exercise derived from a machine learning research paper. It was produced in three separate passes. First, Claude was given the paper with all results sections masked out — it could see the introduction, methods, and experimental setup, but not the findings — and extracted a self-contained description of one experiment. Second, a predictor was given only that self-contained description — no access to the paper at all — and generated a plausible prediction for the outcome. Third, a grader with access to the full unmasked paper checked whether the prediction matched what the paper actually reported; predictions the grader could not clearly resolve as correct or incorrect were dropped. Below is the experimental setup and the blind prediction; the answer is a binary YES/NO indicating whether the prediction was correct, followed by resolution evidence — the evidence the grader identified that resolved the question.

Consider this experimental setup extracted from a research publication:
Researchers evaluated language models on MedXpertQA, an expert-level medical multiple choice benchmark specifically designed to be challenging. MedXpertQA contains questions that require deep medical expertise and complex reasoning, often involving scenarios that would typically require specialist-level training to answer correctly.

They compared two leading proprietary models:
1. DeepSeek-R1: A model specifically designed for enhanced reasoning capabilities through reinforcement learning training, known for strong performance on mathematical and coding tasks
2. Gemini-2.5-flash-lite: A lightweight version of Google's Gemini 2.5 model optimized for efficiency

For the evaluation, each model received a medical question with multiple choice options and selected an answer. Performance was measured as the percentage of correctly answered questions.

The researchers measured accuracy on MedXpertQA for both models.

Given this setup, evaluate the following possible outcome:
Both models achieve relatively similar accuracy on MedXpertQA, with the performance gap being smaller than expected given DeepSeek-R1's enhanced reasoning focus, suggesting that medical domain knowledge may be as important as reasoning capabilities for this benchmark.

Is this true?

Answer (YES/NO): NO